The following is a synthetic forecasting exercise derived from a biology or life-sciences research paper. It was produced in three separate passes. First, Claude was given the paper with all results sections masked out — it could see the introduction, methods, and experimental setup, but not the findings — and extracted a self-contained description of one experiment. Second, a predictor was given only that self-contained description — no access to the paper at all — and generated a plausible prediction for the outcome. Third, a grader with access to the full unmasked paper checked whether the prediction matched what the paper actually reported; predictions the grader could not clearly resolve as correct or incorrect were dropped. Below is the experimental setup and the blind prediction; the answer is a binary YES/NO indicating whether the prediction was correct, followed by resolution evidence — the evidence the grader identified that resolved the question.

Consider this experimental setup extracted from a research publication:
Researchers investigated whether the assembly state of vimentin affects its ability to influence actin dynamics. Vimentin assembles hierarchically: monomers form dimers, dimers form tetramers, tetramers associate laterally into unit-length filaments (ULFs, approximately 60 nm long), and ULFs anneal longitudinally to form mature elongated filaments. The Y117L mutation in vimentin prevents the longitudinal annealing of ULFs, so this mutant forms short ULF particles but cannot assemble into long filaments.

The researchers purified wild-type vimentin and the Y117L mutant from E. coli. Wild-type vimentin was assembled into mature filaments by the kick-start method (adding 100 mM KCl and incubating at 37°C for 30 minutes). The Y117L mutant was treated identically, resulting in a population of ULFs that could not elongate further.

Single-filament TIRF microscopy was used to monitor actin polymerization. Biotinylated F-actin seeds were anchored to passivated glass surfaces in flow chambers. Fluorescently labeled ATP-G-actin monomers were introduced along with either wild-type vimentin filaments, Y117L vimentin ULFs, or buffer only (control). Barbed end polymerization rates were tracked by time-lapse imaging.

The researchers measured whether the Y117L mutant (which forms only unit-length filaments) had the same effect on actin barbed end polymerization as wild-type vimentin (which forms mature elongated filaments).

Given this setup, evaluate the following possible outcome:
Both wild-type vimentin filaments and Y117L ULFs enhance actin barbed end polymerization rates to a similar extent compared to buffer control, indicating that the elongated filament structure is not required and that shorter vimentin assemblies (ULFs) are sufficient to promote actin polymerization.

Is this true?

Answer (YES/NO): YES